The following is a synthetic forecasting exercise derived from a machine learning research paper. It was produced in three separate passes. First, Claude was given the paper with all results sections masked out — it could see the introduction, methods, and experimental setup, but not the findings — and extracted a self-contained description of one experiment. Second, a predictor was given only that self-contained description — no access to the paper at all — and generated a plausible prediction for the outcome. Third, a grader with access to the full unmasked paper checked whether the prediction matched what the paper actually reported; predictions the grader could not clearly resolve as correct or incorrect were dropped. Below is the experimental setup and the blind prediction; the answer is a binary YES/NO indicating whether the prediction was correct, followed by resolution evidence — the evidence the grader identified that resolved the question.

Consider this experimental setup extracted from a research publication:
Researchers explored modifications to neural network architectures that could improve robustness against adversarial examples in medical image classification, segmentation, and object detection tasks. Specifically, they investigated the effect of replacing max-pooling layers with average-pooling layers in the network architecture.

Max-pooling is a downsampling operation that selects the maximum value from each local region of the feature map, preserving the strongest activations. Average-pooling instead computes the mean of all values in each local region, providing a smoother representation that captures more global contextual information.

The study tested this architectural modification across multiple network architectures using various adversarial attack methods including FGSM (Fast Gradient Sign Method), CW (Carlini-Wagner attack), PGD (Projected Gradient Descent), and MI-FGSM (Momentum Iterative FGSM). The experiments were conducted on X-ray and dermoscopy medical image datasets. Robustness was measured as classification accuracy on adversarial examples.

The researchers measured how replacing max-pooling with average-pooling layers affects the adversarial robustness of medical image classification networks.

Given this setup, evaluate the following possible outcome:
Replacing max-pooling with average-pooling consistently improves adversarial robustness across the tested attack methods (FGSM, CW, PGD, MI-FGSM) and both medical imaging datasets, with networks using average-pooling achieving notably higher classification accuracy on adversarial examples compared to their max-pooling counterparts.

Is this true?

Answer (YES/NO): YES